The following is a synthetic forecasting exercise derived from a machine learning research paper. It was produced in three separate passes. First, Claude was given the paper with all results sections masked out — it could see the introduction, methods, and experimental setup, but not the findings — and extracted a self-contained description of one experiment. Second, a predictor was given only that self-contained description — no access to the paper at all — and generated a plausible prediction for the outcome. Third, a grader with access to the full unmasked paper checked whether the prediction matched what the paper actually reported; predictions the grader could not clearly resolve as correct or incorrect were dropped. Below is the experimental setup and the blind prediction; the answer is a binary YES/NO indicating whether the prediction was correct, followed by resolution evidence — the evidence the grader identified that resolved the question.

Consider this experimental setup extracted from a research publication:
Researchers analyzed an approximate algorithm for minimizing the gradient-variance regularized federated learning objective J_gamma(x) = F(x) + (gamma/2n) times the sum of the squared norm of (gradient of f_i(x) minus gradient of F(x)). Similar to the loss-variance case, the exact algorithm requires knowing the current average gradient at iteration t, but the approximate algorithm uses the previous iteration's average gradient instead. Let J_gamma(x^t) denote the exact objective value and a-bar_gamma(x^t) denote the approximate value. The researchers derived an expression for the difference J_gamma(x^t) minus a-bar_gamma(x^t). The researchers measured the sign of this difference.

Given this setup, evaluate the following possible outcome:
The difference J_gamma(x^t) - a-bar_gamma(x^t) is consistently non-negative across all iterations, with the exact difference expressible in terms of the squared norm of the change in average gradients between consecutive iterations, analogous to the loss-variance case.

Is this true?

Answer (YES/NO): NO